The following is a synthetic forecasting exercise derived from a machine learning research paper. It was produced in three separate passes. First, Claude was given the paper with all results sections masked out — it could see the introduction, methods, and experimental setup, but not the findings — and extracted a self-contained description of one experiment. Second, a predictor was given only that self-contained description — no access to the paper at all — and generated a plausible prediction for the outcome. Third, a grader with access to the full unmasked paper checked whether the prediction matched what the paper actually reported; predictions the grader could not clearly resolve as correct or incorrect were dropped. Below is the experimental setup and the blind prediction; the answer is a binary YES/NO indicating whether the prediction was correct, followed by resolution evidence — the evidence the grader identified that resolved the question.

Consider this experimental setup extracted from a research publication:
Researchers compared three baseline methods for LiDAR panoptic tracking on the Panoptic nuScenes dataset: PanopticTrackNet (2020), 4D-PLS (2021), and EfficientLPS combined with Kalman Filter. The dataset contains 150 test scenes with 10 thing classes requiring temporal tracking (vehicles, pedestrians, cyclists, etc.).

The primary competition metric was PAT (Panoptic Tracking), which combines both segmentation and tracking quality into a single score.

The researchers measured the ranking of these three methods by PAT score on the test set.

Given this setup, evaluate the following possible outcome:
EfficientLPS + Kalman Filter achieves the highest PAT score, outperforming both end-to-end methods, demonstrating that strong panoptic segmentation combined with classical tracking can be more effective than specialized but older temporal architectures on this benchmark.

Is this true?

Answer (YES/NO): YES